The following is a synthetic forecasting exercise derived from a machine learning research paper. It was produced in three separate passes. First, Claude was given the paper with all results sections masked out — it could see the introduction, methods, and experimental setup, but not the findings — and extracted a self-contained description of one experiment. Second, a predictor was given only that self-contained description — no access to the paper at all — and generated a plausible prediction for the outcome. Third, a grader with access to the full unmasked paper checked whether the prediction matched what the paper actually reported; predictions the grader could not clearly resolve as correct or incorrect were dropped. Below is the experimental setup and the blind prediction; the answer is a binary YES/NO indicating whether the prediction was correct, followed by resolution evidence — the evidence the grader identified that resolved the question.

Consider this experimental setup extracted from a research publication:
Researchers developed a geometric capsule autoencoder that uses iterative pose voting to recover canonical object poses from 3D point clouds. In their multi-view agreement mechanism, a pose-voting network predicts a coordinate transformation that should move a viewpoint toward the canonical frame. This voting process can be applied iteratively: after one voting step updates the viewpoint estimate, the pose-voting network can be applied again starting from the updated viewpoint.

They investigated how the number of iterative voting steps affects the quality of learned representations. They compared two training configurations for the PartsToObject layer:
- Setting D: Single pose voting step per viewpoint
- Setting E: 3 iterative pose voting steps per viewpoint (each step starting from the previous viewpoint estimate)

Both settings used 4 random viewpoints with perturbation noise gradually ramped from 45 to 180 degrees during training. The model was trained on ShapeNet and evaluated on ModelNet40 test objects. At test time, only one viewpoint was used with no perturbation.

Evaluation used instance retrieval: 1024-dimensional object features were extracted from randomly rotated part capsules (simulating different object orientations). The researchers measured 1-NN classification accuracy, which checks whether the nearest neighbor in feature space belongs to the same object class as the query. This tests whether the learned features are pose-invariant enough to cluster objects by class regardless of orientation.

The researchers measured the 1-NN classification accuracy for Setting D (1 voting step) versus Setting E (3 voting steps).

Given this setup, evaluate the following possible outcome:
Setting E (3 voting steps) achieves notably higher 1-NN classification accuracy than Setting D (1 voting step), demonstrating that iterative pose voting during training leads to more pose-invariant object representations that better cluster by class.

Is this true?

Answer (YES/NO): YES